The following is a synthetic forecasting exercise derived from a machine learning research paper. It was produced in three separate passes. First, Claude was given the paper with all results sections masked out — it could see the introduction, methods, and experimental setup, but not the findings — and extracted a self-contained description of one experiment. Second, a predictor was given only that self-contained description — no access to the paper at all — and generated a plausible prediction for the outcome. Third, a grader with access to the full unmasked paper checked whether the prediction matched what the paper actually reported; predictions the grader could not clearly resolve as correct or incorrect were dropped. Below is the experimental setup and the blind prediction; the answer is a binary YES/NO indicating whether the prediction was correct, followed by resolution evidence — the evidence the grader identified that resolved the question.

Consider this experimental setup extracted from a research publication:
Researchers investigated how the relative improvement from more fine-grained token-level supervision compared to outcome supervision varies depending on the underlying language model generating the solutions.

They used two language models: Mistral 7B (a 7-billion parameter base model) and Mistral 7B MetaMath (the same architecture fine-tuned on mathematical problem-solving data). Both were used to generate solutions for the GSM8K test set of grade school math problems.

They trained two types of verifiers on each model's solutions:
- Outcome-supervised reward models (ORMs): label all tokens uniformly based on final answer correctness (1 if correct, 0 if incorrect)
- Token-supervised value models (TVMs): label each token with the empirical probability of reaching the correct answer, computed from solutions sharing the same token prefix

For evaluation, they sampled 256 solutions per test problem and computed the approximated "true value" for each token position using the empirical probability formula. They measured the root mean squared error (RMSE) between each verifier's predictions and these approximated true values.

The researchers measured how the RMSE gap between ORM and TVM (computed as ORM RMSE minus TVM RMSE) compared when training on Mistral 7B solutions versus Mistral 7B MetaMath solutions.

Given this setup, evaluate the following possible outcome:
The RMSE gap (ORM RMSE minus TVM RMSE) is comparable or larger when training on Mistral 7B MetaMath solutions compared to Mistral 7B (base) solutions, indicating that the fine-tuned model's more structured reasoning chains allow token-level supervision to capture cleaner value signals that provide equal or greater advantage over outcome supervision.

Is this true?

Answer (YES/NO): NO